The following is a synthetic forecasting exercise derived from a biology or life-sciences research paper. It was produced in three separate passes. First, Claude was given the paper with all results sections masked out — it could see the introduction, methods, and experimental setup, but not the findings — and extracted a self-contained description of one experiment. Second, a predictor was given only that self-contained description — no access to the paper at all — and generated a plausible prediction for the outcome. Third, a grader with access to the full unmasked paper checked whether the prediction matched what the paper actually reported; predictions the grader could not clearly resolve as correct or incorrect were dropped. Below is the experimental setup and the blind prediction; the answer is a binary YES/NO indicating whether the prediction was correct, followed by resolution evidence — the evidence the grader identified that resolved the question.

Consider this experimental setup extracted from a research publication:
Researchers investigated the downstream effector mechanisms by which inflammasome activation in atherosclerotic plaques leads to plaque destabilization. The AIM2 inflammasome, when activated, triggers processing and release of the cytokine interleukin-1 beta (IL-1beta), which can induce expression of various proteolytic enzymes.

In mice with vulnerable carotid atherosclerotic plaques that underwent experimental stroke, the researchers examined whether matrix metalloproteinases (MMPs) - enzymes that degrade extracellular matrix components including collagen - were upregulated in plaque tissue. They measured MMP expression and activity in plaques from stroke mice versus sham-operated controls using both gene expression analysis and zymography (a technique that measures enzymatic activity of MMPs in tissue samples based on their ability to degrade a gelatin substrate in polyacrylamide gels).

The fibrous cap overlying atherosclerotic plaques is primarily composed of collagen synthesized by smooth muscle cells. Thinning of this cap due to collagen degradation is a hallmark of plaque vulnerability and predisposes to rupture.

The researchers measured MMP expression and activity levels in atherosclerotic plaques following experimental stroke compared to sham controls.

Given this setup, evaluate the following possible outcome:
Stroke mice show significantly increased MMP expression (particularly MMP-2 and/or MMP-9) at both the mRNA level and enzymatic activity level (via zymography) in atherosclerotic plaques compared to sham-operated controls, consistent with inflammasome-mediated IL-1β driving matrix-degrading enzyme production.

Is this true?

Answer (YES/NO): NO